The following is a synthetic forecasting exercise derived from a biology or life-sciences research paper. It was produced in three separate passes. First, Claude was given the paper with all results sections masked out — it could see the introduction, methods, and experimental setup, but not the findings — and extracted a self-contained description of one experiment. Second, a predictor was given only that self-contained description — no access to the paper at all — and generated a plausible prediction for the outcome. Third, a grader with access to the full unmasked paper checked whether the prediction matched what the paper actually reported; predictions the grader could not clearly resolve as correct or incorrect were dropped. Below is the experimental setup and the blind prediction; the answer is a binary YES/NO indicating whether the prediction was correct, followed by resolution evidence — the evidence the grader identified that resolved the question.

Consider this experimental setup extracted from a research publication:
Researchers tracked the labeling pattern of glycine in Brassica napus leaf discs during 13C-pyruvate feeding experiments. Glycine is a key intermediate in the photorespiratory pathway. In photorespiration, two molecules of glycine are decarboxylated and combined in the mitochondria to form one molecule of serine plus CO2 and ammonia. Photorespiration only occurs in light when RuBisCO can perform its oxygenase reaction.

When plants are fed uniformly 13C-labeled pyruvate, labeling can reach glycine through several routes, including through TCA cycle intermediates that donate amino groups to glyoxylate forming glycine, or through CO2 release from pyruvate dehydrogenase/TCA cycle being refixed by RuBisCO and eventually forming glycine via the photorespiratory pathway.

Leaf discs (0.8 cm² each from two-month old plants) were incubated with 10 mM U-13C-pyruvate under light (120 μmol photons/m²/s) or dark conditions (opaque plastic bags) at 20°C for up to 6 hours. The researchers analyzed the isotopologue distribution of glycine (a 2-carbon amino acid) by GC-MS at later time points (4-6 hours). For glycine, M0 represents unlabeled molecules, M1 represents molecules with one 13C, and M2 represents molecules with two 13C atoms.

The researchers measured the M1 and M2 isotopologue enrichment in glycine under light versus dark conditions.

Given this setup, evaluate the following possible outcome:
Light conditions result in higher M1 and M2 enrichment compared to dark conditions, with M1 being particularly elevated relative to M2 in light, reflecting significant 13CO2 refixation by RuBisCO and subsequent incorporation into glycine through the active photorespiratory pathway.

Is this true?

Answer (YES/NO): YES